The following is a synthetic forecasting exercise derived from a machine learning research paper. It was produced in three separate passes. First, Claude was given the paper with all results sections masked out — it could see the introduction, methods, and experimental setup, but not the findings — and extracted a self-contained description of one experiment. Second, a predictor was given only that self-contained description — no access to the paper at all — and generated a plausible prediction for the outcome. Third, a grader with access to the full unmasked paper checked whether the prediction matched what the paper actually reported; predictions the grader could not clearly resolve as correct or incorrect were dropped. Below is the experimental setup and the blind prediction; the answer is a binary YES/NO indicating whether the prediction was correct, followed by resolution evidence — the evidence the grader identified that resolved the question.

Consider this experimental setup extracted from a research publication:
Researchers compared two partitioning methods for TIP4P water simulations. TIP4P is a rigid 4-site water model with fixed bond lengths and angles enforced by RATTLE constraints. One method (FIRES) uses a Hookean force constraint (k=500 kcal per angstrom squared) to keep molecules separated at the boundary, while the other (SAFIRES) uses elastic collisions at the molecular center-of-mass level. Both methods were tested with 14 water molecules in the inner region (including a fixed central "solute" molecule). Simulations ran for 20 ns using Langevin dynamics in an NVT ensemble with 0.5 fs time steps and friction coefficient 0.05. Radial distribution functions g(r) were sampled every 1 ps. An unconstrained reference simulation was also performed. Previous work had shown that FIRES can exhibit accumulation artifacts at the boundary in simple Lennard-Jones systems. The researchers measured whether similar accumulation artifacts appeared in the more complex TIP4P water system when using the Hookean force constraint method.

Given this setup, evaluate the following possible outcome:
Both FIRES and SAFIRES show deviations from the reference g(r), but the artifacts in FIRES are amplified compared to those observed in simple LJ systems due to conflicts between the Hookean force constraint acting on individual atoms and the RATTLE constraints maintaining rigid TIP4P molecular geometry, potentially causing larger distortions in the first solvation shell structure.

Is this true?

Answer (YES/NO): NO